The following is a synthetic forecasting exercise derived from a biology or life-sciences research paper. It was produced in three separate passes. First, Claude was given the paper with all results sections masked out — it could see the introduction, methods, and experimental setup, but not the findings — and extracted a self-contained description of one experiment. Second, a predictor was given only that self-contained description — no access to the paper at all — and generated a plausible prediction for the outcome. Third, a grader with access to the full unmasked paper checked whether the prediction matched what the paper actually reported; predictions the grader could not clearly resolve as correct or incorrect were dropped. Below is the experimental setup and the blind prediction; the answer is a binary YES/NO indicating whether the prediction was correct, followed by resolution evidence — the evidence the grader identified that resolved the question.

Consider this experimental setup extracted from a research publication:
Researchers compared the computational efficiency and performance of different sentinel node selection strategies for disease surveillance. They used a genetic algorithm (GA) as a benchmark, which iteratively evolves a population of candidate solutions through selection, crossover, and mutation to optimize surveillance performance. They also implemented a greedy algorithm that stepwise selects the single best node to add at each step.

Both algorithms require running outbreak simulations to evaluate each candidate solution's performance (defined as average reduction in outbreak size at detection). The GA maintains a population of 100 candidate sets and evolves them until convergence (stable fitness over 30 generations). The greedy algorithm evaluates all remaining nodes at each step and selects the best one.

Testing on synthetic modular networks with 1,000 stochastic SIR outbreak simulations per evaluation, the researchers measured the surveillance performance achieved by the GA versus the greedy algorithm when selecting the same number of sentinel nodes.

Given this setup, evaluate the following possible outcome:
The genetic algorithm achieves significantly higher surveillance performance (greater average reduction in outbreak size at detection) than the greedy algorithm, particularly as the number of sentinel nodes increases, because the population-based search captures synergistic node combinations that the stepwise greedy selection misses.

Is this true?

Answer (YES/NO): NO